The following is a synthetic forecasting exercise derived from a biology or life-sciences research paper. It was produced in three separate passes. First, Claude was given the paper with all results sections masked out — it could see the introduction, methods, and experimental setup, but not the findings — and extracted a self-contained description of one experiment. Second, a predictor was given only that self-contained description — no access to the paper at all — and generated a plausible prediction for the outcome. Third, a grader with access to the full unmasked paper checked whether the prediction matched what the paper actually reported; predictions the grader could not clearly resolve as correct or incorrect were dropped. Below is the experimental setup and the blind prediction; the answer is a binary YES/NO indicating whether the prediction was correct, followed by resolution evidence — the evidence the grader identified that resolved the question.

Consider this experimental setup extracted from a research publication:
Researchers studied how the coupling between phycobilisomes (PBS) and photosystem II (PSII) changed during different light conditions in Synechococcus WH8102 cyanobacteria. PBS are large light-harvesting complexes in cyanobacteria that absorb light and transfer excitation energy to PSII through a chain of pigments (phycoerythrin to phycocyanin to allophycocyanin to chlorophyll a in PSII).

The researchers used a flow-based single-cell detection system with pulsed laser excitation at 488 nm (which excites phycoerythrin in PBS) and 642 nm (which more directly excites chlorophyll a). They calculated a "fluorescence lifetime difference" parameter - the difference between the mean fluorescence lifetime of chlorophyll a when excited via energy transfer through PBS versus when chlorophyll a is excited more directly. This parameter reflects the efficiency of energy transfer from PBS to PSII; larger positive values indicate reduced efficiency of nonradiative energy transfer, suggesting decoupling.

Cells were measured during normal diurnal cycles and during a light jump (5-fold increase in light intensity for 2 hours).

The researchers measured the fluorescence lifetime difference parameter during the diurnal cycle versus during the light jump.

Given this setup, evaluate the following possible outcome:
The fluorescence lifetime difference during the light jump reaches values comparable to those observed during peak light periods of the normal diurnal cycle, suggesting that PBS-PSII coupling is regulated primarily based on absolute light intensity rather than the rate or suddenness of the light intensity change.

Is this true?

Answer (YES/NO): NO